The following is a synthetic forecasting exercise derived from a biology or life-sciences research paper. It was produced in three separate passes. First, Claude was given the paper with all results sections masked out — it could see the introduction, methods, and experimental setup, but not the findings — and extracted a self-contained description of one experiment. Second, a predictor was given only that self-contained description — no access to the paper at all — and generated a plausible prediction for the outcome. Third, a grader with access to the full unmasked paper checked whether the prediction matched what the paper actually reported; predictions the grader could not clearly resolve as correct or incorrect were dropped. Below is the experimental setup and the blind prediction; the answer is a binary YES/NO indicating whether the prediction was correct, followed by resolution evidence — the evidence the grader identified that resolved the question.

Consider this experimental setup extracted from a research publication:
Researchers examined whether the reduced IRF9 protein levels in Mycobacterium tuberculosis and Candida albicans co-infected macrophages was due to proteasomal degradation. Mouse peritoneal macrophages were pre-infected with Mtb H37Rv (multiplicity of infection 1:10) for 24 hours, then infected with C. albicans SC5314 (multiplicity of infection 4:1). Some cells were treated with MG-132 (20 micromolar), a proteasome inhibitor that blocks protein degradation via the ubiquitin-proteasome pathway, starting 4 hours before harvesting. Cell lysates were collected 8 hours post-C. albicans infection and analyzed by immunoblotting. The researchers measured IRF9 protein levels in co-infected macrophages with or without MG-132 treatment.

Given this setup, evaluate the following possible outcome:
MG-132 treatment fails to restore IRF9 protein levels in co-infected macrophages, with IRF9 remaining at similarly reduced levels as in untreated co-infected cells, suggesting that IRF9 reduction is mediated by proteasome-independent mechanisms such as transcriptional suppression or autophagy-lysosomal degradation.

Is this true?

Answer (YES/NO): NO